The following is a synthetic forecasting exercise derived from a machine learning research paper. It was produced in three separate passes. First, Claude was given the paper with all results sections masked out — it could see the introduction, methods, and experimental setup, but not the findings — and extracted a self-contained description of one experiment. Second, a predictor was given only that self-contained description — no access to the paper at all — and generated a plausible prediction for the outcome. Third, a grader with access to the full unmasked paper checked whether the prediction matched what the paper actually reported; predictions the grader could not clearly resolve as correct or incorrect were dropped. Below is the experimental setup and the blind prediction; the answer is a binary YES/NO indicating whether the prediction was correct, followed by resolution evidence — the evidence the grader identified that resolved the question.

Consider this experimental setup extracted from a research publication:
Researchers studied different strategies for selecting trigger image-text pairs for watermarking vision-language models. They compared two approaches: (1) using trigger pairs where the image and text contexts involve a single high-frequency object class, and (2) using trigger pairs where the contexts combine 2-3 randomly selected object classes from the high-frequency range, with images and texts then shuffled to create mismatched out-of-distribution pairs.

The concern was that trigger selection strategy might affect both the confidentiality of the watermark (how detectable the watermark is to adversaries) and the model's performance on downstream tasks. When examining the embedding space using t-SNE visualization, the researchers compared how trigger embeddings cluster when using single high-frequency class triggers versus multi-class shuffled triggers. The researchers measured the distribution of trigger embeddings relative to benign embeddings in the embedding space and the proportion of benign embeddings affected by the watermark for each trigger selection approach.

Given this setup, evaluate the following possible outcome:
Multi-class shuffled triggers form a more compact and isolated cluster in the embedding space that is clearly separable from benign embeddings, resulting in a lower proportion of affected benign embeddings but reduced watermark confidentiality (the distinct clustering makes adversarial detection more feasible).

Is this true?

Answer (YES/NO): NO